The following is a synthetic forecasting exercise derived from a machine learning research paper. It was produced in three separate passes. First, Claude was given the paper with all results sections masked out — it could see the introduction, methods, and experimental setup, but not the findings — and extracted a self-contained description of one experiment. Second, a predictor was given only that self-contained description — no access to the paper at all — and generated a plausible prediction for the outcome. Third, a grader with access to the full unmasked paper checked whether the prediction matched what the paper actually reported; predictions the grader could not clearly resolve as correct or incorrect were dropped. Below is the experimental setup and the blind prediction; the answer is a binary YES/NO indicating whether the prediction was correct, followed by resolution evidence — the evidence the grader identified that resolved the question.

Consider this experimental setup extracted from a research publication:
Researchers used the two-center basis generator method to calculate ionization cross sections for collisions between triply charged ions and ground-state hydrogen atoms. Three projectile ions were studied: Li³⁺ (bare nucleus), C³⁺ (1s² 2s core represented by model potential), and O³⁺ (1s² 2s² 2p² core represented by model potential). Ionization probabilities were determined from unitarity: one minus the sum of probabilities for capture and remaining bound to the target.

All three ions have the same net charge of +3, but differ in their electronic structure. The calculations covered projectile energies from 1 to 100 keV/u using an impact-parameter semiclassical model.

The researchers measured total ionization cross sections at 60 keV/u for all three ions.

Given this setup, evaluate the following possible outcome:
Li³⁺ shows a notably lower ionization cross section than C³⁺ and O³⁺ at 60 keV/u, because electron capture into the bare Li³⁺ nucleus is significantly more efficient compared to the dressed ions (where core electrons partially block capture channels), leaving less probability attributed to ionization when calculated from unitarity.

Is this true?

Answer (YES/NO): NO